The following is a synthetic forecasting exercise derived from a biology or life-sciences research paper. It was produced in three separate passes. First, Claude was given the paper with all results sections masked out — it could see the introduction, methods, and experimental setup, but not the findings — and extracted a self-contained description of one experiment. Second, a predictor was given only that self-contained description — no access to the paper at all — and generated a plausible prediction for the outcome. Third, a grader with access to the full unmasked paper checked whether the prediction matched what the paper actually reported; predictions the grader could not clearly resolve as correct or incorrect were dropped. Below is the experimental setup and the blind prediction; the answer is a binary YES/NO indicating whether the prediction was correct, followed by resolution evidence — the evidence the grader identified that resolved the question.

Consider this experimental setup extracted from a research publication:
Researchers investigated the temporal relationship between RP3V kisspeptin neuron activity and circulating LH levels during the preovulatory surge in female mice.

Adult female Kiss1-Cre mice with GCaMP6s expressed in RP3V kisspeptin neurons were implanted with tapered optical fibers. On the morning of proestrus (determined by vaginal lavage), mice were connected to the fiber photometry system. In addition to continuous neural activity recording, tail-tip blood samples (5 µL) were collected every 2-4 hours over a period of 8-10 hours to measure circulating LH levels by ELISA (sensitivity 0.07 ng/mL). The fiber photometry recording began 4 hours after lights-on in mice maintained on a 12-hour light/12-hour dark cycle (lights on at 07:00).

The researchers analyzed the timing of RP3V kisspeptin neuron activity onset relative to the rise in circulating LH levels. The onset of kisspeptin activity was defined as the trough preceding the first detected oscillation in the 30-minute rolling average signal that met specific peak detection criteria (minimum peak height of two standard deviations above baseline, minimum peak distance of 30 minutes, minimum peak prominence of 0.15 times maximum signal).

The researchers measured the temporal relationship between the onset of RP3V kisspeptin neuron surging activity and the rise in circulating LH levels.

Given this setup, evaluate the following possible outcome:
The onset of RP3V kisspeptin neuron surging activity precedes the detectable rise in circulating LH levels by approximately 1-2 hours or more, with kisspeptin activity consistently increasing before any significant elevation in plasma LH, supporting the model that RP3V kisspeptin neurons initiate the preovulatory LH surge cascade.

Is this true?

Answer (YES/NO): YES